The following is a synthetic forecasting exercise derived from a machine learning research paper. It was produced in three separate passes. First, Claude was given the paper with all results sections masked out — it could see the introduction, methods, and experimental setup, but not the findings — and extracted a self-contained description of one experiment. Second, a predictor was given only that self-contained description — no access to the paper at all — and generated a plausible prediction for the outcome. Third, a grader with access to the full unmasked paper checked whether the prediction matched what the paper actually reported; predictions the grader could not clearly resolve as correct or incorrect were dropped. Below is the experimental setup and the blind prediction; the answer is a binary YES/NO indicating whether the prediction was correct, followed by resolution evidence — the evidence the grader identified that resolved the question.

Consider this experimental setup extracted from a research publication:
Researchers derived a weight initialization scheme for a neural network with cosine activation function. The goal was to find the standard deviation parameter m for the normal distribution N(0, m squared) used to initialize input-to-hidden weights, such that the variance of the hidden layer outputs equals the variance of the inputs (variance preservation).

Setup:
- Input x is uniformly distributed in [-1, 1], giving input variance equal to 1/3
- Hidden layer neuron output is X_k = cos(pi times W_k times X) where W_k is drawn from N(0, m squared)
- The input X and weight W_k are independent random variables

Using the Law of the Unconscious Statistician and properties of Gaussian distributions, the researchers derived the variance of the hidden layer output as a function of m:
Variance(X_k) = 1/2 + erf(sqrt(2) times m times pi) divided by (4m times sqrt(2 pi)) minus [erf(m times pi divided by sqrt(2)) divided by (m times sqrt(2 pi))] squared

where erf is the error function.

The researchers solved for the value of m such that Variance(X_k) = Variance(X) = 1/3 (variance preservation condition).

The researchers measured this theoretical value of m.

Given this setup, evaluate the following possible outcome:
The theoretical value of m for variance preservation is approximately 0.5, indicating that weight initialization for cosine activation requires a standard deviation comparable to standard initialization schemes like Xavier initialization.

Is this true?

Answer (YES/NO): NO